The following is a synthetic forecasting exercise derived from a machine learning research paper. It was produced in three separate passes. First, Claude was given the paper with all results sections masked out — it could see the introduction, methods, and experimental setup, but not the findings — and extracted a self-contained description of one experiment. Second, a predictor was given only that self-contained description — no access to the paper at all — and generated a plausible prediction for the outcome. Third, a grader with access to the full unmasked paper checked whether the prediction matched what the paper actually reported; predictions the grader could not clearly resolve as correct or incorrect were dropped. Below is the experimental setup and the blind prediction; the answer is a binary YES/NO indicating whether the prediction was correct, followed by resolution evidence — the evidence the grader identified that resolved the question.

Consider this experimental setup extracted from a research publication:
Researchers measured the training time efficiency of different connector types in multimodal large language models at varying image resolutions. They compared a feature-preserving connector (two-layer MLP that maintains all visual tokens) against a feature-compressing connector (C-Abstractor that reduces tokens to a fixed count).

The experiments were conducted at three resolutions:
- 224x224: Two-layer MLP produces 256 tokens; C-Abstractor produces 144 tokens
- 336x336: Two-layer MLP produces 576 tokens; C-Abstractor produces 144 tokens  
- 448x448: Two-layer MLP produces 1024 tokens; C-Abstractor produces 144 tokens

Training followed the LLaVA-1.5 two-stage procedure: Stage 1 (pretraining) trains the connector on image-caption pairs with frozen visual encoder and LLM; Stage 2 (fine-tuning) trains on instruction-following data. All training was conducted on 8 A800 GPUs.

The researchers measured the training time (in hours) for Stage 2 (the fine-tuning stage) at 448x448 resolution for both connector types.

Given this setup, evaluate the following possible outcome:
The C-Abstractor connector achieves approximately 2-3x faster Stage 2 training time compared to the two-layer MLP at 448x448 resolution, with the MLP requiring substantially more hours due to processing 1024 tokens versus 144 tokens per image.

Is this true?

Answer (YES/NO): YES